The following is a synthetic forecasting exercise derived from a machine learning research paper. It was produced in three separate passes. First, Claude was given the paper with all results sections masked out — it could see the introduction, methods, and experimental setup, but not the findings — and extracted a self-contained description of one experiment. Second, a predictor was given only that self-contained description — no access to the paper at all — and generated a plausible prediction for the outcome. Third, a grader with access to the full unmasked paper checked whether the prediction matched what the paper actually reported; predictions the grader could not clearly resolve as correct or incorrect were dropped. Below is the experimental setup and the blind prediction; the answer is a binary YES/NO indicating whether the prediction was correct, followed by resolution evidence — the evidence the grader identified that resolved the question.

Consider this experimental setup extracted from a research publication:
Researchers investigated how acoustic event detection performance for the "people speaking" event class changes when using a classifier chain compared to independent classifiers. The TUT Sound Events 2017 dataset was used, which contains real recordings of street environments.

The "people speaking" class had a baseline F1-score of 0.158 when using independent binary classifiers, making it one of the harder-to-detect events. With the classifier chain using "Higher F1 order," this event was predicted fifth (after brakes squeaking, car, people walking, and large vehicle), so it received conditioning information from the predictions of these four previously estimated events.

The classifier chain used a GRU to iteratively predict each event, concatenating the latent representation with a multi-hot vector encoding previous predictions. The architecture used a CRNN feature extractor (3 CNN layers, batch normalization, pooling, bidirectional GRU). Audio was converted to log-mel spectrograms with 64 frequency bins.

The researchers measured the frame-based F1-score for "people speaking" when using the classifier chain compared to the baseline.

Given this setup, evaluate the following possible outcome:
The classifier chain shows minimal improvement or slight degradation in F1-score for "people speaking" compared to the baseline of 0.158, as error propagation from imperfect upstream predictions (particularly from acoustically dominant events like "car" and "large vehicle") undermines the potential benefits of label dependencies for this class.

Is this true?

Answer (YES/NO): NO